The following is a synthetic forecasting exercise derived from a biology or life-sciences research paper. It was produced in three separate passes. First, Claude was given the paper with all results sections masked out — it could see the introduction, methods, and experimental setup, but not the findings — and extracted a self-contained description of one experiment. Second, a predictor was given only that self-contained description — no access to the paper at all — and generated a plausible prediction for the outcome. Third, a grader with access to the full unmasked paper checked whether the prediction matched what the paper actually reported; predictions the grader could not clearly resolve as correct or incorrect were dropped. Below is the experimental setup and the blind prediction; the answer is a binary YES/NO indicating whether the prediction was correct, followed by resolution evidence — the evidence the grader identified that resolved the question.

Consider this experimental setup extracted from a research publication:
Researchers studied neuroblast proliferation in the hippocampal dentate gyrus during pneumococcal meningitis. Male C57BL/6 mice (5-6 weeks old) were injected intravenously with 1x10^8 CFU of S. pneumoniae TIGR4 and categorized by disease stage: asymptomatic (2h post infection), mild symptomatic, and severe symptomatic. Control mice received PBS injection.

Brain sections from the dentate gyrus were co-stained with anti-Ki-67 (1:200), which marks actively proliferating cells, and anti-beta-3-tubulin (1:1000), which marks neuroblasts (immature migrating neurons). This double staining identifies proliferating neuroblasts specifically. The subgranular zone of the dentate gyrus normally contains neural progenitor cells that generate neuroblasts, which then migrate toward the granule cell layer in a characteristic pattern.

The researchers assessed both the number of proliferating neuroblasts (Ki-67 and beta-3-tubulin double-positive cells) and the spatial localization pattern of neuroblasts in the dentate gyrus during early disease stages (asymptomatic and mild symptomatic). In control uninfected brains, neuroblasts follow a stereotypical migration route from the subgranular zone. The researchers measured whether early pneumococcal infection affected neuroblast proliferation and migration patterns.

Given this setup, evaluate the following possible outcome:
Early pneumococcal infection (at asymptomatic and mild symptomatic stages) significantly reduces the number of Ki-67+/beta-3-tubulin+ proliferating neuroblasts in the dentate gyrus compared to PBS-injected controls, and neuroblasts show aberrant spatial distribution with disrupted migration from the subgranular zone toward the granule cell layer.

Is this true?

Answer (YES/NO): NO